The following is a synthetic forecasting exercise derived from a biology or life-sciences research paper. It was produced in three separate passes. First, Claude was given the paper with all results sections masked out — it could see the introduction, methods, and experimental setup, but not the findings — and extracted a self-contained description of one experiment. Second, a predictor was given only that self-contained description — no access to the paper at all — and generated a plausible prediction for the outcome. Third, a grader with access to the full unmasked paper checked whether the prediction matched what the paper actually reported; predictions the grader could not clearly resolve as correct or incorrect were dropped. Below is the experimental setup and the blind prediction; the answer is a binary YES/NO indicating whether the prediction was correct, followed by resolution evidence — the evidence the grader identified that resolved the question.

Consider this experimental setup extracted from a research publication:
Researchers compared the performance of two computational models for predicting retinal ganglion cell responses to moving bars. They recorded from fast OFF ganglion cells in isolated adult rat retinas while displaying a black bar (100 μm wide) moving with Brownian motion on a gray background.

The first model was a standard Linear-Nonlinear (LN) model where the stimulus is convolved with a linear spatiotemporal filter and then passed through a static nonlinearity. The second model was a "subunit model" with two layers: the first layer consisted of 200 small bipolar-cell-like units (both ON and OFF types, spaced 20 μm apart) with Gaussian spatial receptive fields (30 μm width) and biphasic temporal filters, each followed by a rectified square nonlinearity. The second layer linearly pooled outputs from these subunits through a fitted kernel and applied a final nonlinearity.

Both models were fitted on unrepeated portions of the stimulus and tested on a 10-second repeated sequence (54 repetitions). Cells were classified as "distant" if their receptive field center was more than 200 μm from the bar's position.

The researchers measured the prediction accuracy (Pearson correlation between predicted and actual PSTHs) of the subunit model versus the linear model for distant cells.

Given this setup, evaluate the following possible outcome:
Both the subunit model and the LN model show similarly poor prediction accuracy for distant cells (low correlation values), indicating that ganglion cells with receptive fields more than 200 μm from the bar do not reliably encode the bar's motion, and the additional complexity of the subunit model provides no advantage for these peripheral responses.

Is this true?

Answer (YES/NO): NO